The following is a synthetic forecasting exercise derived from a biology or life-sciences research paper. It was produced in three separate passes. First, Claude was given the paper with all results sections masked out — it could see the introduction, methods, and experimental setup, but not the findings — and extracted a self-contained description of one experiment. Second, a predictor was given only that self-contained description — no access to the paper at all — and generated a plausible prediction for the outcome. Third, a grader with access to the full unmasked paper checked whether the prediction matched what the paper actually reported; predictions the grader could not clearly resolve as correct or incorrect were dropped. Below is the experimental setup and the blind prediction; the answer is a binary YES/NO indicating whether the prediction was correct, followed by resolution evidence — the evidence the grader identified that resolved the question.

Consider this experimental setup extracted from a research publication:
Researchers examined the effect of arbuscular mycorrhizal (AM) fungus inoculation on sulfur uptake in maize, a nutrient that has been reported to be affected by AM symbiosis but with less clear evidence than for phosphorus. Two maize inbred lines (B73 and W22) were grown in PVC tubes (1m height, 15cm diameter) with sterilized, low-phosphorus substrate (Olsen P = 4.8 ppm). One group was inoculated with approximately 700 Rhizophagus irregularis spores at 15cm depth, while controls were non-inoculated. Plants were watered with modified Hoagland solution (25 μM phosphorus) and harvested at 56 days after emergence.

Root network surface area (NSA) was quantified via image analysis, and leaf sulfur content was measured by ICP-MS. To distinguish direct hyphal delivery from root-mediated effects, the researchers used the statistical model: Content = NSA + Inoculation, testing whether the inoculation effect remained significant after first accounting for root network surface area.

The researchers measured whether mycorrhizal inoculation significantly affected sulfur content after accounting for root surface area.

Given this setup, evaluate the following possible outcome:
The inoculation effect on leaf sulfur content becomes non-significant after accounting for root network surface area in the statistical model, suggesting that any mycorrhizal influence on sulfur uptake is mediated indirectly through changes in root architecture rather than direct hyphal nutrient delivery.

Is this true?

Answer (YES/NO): NO